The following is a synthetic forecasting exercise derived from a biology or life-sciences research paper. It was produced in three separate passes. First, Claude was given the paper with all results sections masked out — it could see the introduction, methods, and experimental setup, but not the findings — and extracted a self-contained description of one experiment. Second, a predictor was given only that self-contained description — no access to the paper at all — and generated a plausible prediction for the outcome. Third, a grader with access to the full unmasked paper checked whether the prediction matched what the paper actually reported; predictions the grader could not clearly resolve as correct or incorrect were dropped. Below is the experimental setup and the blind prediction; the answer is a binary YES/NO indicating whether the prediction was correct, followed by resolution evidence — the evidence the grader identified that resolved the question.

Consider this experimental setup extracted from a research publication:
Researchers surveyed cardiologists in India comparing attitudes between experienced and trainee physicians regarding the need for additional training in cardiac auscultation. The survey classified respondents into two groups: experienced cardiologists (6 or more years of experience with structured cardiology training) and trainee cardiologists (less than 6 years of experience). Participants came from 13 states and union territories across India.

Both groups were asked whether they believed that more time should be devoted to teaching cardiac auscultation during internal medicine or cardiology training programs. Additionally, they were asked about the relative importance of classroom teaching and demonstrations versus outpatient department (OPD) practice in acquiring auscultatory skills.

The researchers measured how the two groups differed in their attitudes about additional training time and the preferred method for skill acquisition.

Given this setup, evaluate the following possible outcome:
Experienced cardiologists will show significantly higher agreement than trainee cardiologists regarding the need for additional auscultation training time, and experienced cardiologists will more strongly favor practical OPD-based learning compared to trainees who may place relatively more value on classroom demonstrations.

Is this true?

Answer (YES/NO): YES